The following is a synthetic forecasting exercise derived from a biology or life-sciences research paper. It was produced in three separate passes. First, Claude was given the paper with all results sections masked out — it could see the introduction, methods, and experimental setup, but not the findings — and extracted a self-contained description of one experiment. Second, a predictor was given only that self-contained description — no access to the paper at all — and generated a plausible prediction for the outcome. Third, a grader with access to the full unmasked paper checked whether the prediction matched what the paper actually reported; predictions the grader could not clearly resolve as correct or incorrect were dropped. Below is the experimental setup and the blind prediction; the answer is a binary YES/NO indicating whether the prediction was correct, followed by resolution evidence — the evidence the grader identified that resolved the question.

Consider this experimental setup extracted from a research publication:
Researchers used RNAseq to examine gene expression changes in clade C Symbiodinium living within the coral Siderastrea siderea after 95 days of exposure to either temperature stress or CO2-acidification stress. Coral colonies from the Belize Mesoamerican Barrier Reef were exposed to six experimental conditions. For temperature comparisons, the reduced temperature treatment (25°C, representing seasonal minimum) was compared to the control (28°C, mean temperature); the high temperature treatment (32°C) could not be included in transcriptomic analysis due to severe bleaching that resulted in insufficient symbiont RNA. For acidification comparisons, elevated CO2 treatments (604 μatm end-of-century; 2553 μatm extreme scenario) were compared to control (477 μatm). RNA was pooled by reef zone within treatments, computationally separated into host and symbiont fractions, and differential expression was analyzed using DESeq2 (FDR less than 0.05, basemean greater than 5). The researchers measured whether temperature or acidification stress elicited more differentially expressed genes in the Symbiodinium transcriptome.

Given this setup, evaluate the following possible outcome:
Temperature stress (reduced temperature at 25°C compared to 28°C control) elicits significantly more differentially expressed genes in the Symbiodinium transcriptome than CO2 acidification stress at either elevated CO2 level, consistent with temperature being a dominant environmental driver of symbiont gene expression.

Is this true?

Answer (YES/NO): NO